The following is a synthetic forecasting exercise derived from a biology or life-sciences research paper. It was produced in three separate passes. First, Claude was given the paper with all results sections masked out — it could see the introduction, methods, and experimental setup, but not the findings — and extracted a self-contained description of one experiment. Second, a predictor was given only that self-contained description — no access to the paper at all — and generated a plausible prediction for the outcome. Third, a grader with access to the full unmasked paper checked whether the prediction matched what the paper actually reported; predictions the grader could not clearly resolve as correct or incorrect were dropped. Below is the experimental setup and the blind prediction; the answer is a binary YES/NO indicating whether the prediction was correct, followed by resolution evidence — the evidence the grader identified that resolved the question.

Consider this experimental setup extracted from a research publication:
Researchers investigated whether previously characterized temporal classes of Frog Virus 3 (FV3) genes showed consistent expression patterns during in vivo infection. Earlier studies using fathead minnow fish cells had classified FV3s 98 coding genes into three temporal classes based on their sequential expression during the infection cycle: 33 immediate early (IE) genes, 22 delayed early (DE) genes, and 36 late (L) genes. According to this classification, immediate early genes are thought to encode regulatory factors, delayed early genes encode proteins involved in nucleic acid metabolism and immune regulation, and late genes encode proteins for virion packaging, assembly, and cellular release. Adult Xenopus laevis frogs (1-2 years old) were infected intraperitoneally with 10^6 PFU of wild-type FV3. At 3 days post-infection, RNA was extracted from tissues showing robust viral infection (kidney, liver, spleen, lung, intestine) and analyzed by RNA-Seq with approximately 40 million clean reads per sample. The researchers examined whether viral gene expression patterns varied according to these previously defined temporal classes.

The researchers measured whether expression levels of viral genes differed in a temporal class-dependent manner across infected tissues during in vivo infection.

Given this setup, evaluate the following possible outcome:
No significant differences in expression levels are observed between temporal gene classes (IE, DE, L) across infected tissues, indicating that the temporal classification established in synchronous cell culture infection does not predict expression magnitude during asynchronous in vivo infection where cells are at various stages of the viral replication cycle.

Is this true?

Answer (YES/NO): NO